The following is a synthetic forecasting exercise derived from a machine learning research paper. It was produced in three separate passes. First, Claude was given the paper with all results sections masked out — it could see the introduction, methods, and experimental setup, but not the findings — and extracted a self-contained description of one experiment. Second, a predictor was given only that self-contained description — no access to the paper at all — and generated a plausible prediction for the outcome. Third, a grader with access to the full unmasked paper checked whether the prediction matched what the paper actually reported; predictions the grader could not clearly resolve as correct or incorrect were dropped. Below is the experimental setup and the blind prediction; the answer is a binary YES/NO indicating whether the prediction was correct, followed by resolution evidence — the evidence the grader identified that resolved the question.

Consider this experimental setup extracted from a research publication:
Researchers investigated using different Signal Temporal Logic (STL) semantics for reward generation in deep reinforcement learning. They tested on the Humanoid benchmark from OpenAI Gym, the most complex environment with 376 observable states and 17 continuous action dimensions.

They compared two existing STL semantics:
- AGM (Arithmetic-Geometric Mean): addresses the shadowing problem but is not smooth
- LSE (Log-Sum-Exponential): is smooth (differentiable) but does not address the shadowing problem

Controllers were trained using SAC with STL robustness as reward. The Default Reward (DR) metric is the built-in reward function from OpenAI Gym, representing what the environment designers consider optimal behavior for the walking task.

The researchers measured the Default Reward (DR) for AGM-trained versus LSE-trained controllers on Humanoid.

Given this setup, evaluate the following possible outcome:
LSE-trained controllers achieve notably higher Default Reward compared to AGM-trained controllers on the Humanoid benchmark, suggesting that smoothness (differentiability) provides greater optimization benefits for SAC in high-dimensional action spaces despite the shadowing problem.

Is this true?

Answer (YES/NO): NO